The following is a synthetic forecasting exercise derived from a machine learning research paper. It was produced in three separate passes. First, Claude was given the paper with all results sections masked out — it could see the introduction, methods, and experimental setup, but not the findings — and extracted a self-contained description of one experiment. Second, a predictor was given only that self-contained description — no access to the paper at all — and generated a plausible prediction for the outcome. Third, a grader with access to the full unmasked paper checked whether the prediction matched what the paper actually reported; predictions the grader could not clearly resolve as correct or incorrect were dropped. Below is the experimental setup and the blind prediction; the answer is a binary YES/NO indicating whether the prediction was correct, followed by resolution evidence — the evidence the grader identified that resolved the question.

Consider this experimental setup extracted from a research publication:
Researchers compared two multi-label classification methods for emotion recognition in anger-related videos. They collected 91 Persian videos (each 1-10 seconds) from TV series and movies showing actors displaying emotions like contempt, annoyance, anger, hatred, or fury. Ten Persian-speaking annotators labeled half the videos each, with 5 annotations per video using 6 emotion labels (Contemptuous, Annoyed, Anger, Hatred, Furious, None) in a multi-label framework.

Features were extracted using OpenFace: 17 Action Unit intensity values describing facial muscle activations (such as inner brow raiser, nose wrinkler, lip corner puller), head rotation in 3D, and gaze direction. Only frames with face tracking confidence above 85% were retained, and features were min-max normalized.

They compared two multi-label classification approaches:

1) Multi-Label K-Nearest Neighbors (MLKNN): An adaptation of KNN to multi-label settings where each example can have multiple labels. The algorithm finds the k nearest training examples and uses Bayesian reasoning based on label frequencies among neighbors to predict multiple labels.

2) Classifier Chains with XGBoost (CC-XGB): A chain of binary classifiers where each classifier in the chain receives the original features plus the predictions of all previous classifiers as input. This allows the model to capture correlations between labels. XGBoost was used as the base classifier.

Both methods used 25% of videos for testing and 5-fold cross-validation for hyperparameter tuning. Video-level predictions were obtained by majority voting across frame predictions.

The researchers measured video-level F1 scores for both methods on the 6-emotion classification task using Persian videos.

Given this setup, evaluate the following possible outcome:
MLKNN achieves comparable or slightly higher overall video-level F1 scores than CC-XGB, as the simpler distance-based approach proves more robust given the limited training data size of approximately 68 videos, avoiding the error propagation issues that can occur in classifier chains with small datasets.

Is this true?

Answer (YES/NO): YES